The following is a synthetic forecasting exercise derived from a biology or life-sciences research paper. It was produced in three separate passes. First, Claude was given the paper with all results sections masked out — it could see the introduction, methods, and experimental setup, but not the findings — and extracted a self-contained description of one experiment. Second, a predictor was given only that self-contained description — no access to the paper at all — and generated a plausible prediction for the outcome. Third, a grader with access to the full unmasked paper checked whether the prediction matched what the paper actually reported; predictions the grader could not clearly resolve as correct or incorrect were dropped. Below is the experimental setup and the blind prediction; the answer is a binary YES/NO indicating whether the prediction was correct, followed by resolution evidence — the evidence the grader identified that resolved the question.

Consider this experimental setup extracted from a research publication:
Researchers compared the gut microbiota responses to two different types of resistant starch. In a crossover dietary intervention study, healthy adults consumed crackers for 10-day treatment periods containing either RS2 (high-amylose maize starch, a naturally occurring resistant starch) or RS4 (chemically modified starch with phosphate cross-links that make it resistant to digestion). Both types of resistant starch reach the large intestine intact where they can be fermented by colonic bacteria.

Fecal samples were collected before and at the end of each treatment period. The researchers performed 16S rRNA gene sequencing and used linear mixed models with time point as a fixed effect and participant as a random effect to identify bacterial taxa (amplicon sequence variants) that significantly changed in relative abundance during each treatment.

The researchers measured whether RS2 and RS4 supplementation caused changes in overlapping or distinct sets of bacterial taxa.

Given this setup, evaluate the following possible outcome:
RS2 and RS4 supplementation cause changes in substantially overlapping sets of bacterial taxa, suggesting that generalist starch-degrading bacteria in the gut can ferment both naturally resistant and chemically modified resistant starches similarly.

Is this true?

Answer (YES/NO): NO